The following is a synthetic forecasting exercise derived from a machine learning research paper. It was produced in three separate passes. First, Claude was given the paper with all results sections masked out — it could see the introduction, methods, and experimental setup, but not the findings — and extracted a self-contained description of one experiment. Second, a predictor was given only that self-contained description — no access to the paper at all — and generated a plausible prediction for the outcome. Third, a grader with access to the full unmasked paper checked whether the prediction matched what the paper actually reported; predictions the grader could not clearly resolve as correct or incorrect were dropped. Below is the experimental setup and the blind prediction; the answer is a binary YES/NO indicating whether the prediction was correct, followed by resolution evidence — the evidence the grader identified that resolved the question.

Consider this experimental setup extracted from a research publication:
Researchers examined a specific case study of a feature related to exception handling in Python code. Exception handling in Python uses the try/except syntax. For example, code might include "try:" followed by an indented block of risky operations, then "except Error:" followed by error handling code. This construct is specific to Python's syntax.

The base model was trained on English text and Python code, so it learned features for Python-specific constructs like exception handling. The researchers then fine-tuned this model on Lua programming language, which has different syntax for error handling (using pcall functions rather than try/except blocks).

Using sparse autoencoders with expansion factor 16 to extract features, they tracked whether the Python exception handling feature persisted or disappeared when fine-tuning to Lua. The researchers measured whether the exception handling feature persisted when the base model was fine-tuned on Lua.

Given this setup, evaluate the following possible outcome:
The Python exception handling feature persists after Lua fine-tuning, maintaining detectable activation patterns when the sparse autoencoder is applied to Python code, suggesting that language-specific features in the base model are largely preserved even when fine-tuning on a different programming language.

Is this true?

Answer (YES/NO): NO